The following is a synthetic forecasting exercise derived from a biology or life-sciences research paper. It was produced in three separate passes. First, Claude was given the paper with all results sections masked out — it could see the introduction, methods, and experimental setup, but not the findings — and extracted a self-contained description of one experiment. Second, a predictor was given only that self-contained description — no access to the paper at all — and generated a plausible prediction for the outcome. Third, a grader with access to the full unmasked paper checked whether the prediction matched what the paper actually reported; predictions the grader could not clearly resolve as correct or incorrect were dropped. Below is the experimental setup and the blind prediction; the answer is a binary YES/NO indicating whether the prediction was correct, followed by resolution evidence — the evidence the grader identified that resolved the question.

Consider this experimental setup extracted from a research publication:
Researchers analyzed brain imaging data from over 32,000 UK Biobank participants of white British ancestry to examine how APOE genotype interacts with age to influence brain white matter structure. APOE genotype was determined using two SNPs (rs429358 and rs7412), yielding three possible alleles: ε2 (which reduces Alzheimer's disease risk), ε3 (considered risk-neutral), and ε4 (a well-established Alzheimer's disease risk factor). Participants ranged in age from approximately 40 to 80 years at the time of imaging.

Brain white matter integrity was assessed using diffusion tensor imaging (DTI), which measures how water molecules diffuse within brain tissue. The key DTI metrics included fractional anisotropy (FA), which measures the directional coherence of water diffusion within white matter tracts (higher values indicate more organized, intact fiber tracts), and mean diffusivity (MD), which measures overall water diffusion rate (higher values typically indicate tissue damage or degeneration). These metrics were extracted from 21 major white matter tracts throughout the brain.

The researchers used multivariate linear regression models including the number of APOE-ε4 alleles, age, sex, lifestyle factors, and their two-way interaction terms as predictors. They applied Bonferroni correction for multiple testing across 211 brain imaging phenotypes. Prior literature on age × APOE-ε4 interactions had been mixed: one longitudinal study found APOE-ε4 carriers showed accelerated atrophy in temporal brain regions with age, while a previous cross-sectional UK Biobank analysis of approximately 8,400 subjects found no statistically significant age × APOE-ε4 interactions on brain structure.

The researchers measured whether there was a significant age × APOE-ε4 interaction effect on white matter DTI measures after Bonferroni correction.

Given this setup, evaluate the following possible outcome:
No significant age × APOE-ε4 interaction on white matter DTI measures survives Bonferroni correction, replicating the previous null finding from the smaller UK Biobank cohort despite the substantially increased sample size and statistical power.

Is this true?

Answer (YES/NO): YES